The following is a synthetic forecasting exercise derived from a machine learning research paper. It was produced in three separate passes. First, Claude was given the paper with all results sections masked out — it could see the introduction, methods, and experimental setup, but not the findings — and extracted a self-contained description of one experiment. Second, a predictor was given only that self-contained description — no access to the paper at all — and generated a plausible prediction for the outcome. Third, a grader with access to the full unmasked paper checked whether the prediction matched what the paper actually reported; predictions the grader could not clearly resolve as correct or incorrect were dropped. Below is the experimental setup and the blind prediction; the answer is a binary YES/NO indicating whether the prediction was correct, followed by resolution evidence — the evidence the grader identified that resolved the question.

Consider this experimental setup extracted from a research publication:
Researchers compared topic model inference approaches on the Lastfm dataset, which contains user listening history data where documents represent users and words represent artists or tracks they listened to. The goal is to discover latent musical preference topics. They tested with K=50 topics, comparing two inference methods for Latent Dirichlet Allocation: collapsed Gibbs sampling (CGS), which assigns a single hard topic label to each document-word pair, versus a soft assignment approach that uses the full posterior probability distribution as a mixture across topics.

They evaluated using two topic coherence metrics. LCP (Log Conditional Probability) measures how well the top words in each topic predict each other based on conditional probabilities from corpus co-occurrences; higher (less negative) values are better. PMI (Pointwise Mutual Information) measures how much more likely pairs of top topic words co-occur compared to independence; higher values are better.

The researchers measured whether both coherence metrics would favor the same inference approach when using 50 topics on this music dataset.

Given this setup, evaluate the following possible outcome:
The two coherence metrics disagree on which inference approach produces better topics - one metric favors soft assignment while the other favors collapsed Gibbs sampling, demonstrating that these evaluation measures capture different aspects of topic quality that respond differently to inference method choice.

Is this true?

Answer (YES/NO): YES